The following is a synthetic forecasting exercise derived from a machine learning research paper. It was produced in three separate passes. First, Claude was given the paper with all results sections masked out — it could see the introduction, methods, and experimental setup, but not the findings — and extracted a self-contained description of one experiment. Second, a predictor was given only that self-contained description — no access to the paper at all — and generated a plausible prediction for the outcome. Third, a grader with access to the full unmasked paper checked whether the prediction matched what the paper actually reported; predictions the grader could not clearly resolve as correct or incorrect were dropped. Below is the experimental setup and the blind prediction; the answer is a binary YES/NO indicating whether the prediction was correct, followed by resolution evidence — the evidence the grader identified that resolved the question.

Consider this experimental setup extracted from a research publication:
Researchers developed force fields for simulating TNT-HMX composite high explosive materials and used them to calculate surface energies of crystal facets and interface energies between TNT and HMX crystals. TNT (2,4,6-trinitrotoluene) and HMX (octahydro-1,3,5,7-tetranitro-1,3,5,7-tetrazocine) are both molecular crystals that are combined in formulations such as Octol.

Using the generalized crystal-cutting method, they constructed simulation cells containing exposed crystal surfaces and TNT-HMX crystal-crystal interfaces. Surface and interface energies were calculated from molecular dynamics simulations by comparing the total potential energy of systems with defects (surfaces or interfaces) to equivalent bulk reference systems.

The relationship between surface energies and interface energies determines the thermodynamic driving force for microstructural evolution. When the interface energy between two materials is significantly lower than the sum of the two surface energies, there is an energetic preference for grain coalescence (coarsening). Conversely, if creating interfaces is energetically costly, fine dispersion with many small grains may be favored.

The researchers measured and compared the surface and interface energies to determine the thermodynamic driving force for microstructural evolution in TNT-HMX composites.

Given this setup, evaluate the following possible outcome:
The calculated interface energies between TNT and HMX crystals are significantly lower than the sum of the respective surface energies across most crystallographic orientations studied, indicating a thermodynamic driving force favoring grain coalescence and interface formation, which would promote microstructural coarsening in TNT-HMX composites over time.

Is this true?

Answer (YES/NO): YES